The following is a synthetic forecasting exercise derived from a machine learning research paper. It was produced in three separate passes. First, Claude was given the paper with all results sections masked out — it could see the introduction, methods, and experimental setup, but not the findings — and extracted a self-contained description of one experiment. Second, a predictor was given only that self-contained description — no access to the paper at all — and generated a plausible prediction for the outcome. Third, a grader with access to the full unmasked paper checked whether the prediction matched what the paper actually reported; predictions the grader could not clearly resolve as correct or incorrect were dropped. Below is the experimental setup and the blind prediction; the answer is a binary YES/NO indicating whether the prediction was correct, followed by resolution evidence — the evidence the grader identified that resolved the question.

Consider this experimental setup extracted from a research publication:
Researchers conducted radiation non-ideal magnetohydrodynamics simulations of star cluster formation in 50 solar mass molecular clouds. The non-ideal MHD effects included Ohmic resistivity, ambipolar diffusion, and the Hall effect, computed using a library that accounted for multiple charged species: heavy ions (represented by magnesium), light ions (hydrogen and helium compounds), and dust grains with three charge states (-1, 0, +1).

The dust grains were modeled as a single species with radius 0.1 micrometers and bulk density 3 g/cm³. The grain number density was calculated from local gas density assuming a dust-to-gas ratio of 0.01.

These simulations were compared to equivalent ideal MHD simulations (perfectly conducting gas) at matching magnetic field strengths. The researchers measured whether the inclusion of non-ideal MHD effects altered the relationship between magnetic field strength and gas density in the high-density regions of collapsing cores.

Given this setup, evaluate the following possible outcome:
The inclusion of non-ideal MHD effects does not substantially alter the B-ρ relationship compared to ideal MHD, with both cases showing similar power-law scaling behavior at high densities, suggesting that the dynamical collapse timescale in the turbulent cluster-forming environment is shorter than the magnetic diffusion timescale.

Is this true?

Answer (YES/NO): YES